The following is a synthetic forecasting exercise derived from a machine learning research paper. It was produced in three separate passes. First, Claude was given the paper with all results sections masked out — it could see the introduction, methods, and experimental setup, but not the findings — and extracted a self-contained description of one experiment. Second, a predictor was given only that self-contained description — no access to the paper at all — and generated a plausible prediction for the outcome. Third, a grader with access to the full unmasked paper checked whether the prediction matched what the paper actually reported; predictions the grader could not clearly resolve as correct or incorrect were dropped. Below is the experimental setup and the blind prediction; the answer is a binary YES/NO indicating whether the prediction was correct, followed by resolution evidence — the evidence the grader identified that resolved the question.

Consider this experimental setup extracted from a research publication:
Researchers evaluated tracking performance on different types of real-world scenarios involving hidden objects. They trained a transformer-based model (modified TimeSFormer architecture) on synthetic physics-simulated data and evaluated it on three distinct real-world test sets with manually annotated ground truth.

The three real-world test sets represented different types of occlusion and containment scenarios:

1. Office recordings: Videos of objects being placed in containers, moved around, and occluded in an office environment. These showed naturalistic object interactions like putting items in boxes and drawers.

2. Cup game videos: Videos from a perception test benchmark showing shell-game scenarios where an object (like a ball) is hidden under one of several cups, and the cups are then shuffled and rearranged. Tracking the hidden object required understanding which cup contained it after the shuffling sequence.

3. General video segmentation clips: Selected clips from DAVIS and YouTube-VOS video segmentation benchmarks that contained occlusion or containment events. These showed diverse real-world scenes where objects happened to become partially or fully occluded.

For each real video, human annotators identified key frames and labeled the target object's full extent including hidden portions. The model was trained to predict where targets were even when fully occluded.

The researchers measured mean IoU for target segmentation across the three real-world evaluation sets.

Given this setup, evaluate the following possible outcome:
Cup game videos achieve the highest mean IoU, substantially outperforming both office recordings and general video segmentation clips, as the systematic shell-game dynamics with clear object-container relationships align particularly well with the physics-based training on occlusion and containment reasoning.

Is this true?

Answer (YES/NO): NO